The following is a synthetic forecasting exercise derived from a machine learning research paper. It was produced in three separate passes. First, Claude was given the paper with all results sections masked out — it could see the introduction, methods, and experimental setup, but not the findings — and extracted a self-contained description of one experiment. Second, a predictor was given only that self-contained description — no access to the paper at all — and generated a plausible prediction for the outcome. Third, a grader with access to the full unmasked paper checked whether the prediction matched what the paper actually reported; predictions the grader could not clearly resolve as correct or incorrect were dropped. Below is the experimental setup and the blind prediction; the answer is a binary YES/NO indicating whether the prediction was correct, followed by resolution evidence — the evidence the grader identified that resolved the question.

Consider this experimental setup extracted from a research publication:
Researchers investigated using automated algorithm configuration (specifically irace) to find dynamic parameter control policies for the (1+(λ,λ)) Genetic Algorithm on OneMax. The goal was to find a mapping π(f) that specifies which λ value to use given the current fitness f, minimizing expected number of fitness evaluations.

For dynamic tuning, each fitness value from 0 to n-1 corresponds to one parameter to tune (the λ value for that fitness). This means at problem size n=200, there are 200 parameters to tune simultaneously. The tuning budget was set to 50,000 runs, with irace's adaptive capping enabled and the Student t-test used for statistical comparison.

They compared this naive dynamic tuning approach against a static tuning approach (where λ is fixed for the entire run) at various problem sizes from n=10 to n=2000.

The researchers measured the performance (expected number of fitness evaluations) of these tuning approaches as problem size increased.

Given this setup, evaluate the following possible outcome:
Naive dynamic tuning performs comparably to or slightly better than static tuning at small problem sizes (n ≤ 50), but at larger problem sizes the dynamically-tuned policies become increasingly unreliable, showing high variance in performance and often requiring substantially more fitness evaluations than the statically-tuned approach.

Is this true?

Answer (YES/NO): NO